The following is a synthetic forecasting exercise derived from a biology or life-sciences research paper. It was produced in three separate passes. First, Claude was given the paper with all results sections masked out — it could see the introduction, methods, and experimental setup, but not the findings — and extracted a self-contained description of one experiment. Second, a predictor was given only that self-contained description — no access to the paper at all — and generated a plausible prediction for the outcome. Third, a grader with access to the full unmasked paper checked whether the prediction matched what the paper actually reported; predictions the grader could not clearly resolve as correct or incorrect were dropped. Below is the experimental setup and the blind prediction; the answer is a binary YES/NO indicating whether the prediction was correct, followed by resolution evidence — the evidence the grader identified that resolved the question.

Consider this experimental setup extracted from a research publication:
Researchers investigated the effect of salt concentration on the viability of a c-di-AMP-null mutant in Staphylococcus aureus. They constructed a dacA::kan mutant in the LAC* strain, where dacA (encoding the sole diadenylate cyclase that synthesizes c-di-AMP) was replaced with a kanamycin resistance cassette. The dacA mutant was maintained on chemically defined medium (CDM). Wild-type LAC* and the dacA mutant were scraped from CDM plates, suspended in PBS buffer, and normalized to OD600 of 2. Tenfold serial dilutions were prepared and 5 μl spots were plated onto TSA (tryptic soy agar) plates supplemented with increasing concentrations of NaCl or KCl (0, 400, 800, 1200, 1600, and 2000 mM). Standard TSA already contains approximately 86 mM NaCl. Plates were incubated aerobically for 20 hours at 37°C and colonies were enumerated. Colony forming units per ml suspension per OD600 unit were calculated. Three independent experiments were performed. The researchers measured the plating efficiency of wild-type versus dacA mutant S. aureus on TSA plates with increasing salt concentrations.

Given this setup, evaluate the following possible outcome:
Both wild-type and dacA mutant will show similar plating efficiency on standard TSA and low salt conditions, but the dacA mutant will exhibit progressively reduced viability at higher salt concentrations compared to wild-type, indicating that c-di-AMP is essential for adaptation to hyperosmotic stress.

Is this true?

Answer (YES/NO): NO